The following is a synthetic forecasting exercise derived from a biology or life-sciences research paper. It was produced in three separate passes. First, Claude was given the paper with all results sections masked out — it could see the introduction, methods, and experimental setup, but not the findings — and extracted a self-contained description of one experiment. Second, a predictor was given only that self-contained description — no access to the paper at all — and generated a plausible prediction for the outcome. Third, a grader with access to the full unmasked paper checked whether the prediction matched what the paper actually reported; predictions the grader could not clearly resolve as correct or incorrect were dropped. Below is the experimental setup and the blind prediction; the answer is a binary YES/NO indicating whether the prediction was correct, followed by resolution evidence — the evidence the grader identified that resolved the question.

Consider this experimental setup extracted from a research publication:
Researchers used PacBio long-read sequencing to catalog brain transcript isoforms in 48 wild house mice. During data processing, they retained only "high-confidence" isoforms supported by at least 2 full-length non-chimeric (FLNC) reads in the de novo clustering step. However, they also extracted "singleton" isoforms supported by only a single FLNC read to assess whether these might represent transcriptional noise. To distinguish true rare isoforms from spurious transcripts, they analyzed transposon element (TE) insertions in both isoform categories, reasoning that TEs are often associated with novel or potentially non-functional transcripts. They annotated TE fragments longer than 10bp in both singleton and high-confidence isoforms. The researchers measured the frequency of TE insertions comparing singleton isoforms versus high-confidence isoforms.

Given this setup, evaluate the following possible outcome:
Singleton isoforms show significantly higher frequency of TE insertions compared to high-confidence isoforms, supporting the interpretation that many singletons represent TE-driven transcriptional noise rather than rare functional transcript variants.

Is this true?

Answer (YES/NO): YES